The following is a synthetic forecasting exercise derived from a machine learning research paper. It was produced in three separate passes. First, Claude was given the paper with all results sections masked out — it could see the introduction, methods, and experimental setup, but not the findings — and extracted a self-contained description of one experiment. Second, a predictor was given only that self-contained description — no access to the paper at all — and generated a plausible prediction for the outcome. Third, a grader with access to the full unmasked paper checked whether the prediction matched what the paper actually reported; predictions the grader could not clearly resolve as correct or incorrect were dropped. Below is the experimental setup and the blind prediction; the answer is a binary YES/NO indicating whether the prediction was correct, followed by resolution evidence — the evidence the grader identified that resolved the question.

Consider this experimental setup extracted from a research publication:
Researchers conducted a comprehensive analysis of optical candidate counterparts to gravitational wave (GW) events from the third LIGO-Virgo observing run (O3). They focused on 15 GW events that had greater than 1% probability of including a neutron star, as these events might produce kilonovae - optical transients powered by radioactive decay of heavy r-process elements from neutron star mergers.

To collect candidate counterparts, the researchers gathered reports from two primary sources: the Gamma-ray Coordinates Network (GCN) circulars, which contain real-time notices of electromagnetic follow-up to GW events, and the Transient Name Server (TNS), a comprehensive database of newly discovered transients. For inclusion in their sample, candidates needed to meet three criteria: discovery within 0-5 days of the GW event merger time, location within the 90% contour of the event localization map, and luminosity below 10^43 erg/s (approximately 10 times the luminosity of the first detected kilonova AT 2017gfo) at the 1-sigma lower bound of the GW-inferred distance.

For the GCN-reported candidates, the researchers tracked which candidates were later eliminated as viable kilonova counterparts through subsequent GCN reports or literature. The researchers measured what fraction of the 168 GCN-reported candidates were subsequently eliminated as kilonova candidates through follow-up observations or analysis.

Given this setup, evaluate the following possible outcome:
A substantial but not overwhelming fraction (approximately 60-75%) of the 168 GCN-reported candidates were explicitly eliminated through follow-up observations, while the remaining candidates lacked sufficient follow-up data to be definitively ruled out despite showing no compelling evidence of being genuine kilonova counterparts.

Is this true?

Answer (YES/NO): NO